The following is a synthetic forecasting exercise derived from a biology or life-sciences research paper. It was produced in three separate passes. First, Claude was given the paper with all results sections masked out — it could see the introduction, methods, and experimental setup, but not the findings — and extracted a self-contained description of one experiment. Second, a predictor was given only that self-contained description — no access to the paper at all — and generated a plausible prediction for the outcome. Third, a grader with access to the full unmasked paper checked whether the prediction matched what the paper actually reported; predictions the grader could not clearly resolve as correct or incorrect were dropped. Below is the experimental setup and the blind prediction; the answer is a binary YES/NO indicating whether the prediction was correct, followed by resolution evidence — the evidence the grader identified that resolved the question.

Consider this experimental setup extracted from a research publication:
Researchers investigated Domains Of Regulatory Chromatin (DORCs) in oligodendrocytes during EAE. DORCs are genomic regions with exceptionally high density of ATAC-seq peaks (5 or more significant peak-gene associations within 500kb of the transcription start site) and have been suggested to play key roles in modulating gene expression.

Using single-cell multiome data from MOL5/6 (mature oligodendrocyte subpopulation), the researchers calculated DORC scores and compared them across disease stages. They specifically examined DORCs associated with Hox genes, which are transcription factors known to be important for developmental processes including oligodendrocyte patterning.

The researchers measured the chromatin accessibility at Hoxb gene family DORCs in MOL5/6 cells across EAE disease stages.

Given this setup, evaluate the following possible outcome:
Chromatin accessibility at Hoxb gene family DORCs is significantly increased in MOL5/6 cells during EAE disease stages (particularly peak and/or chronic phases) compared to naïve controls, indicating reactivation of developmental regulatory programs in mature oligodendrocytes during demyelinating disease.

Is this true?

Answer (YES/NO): YES